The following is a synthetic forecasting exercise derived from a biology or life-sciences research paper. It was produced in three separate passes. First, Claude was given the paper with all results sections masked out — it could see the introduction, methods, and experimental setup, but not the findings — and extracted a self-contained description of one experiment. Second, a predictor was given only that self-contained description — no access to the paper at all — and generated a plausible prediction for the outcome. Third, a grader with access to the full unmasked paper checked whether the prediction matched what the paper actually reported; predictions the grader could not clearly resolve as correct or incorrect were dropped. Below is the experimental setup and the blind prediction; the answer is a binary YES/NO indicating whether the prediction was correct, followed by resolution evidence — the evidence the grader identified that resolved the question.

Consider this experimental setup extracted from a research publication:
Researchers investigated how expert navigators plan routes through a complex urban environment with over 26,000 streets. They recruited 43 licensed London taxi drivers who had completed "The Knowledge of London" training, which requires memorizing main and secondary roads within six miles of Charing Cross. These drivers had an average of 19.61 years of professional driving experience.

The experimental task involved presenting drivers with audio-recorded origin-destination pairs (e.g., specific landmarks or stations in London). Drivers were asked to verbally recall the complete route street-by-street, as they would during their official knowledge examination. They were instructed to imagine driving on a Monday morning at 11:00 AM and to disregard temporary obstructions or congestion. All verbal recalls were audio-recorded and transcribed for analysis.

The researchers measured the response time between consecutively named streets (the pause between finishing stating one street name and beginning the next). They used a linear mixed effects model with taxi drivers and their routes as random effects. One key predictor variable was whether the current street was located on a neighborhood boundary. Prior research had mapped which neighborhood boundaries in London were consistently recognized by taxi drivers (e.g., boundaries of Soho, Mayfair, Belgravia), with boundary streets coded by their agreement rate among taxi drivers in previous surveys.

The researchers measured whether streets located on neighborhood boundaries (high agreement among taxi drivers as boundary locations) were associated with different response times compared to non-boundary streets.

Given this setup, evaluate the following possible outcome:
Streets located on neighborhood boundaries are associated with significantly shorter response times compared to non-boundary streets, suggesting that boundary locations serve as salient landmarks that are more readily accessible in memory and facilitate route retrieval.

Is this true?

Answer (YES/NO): YES